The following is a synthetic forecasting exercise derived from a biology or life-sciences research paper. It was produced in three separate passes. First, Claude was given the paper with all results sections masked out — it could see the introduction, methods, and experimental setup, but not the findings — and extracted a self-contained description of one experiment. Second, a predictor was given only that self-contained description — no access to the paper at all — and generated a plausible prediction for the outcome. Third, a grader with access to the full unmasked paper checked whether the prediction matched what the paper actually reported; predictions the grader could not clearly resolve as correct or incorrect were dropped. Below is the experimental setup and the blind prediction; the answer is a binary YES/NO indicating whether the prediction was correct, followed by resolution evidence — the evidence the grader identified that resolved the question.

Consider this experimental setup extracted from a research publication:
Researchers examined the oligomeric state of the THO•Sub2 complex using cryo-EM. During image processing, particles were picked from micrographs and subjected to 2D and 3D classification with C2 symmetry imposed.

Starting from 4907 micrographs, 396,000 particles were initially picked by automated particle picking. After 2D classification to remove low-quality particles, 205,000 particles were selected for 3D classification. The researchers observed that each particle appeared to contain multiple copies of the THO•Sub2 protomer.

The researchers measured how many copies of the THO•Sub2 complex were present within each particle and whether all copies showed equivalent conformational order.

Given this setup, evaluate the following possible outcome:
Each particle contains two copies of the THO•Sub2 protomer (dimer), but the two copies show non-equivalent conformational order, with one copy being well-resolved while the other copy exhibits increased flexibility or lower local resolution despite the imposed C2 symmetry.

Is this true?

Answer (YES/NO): NO